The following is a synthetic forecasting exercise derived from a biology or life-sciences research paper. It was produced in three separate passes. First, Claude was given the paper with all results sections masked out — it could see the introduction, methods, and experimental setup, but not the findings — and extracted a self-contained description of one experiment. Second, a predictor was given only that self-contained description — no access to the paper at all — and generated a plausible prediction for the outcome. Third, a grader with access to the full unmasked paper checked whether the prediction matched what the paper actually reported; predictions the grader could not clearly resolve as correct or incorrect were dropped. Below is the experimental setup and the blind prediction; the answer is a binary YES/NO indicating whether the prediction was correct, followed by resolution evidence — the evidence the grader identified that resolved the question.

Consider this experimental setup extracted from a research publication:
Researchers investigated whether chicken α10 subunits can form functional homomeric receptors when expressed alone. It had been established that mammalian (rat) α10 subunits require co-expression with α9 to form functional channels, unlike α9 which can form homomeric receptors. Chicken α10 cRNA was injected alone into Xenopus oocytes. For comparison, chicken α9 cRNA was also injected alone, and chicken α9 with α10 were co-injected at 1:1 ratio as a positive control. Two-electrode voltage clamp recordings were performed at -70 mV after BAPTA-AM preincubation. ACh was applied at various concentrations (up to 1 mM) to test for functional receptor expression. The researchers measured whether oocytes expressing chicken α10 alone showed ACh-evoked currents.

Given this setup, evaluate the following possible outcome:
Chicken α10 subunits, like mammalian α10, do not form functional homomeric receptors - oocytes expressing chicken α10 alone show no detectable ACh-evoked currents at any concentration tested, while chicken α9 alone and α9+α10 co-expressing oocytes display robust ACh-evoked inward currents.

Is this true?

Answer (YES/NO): NO